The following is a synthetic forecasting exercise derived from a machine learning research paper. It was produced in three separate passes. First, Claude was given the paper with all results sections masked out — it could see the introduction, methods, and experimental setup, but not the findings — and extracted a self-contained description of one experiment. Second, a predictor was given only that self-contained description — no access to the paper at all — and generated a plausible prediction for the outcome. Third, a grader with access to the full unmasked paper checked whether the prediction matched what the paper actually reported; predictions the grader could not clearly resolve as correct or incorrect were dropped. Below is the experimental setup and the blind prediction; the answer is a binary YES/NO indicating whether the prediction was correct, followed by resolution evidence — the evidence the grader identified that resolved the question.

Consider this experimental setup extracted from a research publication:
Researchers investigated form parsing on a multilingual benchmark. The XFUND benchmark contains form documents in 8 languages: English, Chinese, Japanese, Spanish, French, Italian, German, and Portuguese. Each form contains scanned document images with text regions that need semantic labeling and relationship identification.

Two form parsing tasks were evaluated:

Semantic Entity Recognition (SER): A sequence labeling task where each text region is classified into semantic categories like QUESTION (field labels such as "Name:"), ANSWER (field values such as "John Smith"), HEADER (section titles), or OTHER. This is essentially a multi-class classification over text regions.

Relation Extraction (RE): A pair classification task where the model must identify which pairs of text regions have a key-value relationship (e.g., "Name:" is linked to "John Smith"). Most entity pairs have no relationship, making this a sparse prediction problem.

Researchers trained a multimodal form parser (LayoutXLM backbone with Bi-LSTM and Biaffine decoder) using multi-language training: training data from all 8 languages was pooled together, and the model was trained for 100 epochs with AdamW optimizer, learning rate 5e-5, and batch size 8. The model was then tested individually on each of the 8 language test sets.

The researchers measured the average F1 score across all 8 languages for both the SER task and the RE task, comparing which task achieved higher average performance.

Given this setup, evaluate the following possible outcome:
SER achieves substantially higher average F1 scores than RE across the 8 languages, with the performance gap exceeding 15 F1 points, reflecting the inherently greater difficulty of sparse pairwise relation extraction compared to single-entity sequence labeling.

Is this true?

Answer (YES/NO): NO